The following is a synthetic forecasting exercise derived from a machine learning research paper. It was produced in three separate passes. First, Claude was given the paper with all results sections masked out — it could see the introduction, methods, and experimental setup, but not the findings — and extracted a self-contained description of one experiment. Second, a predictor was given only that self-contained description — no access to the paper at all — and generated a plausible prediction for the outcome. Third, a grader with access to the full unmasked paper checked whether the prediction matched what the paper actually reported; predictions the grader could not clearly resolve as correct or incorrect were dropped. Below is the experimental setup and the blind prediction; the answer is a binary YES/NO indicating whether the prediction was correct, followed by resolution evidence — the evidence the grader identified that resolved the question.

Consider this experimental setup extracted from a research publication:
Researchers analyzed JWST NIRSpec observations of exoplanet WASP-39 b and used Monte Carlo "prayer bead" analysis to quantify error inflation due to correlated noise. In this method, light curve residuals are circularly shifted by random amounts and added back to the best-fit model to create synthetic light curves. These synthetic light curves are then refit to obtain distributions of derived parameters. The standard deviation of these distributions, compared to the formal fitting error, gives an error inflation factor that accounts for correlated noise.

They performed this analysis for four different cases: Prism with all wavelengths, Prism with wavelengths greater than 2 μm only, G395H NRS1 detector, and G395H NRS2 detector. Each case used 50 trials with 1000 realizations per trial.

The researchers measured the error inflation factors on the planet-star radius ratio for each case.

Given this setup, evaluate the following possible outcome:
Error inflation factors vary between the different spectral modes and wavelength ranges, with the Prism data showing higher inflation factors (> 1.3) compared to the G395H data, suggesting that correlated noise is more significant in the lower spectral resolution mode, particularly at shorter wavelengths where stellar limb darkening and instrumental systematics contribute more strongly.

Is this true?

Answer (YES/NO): NO